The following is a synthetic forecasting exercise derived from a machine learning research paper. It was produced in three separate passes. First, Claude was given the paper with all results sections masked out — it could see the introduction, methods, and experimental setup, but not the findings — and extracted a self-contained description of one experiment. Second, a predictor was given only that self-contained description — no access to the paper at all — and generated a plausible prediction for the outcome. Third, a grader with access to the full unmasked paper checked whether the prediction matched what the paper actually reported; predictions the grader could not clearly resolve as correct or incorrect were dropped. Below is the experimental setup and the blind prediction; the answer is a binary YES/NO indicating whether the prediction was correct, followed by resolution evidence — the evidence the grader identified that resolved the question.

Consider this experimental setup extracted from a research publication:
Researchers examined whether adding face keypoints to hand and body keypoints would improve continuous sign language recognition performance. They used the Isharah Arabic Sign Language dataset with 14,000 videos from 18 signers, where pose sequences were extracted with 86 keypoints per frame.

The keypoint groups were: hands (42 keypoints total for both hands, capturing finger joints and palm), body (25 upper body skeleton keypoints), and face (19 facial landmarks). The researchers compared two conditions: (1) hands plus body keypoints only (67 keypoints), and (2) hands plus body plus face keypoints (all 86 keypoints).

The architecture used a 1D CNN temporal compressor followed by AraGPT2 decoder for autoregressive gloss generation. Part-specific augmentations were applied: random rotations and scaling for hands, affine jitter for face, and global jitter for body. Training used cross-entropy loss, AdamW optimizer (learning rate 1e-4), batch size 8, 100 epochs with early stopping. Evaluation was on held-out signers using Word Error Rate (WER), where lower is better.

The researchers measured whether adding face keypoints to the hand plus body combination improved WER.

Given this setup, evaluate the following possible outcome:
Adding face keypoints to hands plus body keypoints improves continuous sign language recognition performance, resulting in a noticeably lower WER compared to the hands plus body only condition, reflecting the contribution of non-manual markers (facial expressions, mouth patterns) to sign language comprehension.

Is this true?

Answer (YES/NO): NO